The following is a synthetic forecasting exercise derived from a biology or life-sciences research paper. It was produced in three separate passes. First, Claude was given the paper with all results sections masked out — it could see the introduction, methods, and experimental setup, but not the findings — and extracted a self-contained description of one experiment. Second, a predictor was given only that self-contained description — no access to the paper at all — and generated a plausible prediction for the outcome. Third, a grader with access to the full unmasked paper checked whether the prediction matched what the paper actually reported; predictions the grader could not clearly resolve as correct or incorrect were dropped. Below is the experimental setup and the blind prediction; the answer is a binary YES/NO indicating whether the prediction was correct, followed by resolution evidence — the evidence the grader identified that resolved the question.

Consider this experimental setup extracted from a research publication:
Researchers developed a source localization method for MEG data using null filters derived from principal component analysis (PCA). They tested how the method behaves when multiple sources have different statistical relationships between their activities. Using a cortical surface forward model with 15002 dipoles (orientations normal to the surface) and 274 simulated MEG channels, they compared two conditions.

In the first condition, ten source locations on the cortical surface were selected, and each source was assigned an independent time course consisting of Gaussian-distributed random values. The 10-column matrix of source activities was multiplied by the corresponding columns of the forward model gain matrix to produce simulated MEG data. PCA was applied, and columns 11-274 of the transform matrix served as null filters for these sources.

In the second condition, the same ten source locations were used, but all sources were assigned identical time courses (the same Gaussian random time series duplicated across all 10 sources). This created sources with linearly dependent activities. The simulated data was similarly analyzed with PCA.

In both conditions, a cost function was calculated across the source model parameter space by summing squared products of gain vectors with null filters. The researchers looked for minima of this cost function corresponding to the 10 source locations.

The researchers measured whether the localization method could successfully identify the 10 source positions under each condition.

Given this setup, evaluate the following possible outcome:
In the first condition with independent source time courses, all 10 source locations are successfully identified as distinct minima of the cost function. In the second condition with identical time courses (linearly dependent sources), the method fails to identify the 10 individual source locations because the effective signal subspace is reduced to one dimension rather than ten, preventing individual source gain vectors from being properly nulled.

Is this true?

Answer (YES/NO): YES